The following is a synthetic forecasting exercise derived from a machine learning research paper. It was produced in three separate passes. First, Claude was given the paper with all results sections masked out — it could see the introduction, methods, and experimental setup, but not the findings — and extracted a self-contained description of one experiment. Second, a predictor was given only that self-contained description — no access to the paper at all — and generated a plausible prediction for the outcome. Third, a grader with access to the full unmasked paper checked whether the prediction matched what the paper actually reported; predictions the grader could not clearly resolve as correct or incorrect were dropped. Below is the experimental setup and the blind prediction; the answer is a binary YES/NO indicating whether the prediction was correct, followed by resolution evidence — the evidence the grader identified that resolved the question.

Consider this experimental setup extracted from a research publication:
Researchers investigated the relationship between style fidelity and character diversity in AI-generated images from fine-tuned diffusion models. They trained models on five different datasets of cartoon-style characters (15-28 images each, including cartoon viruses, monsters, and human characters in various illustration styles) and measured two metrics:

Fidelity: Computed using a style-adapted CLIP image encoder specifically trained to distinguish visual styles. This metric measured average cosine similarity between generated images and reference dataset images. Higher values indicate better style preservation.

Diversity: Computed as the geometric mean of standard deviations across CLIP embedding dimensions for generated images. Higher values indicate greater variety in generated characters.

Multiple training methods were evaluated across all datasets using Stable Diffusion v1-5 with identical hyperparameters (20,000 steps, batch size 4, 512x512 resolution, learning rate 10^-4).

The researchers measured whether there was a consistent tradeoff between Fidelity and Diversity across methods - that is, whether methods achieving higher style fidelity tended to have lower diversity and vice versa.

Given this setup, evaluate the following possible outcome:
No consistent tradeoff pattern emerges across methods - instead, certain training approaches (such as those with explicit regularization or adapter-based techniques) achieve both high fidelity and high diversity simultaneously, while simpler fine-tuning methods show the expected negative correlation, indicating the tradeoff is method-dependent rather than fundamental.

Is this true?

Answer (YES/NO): NO